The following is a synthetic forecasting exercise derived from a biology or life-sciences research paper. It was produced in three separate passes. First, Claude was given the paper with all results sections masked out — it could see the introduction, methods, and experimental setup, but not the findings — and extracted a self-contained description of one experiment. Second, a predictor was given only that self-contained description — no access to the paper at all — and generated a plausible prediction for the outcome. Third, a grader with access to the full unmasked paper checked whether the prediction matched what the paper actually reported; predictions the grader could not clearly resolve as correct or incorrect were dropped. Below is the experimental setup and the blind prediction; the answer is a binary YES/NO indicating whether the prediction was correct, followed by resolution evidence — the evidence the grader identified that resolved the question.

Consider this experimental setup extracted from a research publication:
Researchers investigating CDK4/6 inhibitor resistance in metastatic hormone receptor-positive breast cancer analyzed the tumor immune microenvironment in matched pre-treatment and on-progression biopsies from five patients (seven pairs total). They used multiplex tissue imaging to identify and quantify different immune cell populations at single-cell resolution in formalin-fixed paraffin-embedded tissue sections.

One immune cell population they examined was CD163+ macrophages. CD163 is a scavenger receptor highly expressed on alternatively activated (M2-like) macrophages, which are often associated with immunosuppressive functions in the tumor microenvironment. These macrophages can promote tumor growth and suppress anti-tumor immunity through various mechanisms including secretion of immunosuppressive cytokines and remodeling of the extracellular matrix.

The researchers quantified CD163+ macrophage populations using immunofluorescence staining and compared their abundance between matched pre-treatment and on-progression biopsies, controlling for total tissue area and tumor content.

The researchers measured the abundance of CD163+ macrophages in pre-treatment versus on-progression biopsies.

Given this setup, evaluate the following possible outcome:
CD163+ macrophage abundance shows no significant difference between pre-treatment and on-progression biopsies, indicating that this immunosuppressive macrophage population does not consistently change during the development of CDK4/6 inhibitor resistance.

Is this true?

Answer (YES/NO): NO